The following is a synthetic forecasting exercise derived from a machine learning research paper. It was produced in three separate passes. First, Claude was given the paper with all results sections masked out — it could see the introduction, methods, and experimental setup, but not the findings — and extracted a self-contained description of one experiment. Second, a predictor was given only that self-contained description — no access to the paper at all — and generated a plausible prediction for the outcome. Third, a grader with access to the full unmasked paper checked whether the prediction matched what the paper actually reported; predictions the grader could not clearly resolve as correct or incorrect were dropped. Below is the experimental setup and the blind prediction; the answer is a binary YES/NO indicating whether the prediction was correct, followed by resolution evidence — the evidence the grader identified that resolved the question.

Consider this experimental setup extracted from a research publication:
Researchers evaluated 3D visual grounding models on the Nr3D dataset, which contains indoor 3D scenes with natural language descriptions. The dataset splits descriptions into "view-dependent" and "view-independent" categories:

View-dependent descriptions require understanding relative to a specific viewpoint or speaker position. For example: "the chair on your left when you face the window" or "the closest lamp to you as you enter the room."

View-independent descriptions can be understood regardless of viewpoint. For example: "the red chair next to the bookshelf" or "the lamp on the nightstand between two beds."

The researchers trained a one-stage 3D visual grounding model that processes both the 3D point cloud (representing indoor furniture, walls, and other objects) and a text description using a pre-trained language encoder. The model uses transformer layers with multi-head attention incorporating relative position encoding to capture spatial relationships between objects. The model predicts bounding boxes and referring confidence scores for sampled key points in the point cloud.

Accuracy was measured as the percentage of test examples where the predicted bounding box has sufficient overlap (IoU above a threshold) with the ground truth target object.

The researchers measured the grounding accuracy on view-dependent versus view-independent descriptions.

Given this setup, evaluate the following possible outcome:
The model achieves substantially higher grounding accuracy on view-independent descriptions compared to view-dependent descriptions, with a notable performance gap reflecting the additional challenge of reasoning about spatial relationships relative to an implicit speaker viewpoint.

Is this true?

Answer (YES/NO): NO